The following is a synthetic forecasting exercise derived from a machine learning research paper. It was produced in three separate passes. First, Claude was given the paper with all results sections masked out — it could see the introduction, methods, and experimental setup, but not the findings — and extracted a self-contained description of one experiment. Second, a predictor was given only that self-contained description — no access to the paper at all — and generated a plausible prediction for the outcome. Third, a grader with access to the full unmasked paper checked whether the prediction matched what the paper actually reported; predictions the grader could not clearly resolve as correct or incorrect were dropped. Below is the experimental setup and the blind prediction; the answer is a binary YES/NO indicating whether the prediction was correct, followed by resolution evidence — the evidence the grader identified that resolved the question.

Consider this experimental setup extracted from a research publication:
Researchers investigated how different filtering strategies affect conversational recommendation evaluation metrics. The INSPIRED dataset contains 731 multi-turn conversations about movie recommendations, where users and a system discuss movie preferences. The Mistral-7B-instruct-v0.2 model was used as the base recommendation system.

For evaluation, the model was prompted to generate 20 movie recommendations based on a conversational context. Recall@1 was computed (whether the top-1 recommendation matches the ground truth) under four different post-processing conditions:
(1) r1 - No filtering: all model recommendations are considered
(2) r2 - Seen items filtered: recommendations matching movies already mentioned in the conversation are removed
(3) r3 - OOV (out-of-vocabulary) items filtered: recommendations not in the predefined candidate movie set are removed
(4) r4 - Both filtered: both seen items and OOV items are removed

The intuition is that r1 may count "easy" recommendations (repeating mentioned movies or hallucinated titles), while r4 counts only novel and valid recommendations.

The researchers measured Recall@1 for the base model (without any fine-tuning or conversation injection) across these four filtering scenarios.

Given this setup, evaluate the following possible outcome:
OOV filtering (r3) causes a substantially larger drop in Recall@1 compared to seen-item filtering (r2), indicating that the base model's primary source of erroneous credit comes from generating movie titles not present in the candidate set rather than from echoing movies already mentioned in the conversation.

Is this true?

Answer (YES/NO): NO